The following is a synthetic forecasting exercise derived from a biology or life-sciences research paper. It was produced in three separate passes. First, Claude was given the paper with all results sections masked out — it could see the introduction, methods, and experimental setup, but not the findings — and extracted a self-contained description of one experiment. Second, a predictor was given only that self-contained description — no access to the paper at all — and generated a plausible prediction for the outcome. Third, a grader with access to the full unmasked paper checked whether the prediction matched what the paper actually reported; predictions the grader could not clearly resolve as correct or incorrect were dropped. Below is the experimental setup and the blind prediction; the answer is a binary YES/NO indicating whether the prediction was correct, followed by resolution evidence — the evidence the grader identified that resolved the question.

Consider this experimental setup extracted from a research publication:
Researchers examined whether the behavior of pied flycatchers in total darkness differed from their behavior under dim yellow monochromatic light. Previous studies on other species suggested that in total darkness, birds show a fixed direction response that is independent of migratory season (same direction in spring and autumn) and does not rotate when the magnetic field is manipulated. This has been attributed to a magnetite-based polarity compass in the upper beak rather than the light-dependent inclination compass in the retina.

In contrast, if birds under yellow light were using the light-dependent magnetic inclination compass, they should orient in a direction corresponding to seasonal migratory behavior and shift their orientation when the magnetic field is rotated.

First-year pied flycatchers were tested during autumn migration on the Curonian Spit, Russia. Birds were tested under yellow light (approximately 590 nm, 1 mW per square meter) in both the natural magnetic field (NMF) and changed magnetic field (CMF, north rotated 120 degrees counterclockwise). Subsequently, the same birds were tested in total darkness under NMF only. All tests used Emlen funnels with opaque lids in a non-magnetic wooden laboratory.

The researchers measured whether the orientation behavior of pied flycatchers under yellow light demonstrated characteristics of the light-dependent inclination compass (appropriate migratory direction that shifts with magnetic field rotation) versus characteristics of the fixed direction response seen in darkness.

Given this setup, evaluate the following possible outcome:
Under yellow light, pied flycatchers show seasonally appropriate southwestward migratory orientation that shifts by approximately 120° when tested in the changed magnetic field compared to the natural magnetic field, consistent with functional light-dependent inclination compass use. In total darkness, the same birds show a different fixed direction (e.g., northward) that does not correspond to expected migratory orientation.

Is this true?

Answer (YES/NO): YES